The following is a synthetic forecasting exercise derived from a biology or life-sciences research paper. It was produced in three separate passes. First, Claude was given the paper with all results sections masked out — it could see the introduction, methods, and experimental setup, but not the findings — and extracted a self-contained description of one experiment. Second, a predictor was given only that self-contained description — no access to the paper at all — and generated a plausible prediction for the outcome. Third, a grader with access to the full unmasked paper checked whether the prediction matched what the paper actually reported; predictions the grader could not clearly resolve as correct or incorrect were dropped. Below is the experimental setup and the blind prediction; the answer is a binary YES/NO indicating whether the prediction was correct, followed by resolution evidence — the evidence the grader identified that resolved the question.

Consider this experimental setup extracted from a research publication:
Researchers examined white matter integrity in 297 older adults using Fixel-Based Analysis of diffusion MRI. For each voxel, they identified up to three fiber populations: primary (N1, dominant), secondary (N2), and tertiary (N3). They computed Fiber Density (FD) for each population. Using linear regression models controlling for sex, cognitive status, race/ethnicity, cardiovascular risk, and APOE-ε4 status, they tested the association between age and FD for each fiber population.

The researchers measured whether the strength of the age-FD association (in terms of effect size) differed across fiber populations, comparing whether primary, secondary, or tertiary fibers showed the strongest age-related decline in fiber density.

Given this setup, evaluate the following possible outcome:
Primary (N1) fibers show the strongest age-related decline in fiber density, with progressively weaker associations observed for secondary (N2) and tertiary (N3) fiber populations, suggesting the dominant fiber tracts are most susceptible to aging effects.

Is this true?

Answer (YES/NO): NO